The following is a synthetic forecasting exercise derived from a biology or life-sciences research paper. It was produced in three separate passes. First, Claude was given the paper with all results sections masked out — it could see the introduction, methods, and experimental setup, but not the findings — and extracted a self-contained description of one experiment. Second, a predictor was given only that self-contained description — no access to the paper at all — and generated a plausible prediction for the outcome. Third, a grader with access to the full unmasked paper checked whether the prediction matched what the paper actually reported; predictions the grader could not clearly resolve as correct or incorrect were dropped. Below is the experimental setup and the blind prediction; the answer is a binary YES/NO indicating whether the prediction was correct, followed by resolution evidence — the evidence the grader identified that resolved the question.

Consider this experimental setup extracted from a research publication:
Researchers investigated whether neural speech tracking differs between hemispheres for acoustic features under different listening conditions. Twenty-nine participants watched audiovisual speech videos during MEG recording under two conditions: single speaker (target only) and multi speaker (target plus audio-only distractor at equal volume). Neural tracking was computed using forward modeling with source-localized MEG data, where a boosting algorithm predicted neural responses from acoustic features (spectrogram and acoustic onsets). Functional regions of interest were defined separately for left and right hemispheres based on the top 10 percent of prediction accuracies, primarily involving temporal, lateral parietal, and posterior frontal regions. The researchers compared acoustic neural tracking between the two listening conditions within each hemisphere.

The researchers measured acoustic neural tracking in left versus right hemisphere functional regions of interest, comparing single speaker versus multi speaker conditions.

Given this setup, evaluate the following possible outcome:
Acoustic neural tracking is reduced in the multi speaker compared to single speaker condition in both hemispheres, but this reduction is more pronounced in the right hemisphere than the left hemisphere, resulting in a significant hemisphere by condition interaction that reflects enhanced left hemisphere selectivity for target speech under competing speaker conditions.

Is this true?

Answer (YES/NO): NO